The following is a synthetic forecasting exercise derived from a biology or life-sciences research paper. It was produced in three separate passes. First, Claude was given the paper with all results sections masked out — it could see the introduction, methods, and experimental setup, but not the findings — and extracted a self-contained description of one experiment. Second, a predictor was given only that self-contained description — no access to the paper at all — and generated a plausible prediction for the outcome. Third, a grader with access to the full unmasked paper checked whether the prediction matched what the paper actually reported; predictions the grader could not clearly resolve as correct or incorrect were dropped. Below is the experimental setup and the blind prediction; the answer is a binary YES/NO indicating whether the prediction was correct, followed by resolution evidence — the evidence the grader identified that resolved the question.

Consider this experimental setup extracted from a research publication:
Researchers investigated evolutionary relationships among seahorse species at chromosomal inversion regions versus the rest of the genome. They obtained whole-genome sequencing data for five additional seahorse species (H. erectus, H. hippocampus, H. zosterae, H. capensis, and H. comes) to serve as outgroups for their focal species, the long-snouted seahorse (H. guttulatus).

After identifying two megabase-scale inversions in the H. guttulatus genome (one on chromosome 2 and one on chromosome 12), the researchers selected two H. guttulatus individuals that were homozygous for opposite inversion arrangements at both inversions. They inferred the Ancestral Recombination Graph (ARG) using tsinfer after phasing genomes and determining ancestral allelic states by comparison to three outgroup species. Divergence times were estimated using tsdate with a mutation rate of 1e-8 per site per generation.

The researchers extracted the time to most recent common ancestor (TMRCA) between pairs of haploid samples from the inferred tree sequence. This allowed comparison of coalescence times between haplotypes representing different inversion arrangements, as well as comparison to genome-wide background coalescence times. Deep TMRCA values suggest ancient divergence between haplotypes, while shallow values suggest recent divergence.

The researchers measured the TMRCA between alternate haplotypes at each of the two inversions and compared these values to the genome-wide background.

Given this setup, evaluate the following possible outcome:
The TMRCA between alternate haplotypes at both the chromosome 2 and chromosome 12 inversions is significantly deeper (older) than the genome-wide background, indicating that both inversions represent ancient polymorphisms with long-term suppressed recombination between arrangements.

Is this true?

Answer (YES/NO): YES